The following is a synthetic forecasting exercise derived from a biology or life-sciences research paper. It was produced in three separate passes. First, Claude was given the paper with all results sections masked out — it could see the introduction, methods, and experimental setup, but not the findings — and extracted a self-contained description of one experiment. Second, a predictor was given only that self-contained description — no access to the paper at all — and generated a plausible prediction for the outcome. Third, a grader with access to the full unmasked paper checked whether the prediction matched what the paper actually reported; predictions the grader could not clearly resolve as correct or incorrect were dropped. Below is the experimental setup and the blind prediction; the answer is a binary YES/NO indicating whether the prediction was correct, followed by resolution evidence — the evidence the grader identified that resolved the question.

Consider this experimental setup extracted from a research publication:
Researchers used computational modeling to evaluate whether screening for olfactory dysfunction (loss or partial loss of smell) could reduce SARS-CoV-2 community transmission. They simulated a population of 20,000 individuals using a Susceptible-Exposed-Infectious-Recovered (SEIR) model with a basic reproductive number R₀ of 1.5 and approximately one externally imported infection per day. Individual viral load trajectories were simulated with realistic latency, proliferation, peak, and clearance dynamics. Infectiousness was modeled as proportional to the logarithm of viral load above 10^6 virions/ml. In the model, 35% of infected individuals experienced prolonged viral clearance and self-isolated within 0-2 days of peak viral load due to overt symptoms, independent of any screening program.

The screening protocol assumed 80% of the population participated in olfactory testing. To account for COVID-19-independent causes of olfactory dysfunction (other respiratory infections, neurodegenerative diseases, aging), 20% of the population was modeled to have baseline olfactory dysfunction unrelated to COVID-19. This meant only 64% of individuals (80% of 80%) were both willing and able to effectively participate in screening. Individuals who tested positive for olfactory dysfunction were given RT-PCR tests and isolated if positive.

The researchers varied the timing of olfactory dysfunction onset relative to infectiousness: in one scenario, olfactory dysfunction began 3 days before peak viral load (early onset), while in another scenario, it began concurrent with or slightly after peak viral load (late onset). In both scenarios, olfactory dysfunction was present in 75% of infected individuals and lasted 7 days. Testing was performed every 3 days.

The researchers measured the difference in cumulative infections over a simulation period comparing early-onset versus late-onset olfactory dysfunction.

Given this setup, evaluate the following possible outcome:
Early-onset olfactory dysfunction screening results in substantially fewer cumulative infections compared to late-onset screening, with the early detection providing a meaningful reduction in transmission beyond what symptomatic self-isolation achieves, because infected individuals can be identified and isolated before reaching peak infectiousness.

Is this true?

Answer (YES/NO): YES